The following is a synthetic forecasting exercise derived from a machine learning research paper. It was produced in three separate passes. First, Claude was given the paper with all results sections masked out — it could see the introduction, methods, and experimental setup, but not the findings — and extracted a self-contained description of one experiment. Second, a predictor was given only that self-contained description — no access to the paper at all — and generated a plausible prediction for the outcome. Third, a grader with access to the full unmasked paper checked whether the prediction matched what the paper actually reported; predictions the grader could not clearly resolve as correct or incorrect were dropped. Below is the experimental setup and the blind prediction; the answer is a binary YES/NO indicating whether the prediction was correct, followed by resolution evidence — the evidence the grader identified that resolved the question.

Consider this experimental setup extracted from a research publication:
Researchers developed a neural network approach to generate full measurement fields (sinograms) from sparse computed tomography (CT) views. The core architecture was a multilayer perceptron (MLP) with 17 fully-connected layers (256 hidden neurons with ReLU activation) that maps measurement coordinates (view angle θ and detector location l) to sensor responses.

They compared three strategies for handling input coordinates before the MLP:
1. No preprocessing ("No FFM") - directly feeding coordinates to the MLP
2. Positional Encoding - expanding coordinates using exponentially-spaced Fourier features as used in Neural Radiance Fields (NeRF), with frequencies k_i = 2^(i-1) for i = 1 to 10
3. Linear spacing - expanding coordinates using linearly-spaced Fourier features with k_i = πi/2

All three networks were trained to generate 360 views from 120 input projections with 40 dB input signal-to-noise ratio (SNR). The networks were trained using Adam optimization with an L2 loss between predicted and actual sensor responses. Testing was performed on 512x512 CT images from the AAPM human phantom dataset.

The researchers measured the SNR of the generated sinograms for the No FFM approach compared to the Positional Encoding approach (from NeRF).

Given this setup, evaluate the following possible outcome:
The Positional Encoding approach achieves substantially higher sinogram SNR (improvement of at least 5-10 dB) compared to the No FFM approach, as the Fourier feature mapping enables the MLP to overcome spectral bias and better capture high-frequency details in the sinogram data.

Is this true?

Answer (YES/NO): NO